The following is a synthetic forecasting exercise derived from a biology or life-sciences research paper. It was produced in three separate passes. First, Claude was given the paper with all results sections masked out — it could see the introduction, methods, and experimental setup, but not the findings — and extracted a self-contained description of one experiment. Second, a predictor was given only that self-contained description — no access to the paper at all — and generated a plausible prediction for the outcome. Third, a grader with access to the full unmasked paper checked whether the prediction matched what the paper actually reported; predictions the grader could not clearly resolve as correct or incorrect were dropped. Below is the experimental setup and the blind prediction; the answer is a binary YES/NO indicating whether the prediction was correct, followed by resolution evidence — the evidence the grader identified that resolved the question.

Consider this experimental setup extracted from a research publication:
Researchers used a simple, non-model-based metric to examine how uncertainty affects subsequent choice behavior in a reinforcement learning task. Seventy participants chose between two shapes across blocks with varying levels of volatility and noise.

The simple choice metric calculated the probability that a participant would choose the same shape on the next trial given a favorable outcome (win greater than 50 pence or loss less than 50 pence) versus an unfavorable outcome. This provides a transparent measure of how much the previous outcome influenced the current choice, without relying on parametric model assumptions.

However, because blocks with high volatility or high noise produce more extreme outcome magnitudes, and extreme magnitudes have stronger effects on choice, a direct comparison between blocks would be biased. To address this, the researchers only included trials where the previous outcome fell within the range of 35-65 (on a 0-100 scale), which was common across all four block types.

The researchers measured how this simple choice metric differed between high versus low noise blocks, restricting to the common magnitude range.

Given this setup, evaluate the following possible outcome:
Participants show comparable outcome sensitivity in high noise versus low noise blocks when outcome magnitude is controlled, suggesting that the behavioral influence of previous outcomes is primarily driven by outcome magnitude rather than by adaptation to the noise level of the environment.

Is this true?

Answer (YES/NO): NO